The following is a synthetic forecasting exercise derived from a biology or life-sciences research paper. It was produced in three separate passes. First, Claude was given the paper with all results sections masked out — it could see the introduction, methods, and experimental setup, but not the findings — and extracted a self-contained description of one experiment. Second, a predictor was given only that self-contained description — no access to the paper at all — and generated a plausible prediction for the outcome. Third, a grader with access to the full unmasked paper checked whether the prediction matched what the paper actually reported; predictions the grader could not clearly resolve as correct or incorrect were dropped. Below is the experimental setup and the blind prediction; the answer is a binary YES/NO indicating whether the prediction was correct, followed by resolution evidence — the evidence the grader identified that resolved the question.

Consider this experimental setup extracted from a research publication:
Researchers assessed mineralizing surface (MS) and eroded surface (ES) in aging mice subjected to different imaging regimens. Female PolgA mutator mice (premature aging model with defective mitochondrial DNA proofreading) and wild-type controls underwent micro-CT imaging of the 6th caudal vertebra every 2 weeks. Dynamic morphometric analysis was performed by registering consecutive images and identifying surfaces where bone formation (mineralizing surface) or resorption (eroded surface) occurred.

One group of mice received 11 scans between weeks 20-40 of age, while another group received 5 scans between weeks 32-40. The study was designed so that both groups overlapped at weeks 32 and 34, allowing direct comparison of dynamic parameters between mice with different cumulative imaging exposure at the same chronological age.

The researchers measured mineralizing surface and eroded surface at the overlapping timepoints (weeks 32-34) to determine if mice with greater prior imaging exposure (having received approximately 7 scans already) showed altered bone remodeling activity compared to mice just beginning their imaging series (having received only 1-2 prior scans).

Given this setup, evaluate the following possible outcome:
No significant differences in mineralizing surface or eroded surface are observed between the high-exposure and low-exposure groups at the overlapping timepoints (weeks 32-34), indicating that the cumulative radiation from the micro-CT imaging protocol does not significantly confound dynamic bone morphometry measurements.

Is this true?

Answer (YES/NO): YES